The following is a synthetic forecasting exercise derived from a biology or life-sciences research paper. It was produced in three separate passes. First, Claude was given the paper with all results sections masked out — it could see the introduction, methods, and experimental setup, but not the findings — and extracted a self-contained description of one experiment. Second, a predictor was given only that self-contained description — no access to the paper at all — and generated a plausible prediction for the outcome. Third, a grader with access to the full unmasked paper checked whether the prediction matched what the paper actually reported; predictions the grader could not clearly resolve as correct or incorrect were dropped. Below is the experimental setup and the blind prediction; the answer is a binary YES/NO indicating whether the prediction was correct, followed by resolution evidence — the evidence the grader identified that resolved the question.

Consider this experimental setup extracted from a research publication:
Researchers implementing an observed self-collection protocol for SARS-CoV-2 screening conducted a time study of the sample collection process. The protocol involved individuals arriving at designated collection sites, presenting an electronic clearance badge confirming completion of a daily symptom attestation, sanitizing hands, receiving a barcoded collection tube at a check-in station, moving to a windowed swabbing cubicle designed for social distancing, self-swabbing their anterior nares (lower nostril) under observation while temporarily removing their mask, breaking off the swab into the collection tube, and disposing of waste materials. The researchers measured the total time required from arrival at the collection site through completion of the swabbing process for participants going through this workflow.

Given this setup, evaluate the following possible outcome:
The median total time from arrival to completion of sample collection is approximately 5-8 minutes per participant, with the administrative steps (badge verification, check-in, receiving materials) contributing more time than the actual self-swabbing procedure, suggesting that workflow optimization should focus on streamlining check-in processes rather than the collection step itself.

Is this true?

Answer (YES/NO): NO